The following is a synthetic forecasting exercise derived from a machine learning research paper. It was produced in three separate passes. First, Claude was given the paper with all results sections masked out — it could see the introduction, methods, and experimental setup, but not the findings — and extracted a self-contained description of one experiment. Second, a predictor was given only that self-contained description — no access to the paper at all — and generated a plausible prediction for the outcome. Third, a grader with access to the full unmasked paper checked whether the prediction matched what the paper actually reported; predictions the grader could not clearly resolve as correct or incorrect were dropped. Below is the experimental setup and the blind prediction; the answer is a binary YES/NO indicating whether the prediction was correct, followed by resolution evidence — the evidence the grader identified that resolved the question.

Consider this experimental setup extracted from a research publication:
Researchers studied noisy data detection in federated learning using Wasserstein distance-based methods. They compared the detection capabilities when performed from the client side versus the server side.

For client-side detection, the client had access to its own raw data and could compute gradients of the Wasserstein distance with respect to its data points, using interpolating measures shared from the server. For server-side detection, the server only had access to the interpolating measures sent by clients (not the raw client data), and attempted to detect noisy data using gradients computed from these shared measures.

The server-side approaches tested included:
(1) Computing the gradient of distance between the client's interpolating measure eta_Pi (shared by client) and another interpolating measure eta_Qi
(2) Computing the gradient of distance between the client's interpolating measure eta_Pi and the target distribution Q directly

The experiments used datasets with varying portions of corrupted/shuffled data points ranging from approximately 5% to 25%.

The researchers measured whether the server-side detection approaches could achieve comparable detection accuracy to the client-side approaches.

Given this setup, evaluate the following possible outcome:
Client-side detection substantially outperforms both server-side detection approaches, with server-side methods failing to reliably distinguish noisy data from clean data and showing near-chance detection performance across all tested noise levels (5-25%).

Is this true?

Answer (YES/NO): NO